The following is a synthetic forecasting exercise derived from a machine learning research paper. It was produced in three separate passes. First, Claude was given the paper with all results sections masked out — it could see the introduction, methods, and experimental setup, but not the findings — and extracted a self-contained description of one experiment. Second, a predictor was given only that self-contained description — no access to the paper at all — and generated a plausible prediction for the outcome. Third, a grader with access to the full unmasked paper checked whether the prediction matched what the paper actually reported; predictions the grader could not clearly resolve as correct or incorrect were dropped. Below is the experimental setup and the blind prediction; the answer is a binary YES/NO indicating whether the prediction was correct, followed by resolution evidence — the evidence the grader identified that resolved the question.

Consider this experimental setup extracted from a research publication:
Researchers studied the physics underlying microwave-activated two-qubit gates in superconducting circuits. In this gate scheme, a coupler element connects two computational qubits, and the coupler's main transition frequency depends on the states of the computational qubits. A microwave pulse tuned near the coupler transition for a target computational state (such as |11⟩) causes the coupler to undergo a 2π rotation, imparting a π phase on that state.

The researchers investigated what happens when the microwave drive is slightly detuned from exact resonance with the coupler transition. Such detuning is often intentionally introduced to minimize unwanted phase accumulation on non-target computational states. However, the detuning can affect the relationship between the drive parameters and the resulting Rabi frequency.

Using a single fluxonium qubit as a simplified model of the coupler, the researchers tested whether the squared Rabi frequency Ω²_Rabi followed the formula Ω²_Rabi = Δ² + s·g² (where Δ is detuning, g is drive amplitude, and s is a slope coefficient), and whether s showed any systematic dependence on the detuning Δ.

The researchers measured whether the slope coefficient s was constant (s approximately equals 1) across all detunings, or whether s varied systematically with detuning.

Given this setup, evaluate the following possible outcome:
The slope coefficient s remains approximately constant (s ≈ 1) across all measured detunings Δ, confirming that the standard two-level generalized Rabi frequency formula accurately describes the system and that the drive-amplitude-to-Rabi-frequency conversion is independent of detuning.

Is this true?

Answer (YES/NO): NO